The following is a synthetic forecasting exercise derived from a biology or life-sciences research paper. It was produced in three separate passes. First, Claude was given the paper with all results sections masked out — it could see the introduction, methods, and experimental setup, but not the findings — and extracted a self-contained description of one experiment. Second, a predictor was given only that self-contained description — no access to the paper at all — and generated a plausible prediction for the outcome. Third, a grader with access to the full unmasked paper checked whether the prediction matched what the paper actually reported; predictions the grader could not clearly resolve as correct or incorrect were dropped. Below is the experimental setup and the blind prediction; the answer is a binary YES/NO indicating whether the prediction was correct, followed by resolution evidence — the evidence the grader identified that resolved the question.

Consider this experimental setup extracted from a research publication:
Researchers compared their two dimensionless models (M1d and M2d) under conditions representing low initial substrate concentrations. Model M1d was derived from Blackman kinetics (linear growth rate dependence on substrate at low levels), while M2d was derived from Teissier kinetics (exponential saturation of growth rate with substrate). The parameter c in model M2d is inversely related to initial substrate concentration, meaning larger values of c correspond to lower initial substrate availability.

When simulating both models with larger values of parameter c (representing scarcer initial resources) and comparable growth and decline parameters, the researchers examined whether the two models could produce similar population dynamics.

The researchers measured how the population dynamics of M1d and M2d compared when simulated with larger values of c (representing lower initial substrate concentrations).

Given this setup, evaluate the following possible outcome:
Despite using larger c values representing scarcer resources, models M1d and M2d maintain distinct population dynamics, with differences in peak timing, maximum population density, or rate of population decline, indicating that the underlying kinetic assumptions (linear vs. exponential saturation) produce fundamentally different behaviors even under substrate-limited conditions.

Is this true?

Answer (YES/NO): NO